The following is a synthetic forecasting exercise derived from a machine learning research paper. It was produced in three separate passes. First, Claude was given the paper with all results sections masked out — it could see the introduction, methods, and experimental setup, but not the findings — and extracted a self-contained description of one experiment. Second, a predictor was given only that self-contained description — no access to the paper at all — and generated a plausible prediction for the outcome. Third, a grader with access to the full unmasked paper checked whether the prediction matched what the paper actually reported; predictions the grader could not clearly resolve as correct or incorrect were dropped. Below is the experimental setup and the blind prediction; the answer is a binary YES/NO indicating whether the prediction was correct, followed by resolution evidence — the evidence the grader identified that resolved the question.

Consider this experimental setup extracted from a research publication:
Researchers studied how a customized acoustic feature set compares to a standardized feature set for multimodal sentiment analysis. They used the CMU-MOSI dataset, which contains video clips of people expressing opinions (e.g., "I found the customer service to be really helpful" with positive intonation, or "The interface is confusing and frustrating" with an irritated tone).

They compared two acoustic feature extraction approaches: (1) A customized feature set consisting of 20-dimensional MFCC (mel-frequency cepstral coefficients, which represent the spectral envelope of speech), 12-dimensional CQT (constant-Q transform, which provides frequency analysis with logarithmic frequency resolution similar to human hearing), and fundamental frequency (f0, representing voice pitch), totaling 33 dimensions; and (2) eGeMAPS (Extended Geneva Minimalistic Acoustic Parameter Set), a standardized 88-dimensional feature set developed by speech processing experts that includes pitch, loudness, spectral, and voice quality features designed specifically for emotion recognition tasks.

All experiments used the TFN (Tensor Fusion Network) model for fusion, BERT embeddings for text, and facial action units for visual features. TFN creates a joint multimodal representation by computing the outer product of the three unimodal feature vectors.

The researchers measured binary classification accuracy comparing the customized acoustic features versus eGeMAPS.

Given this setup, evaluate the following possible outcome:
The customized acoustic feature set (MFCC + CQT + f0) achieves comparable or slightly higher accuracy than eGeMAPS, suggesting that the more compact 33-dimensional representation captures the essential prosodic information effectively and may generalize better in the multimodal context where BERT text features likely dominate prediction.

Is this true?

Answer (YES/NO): NO